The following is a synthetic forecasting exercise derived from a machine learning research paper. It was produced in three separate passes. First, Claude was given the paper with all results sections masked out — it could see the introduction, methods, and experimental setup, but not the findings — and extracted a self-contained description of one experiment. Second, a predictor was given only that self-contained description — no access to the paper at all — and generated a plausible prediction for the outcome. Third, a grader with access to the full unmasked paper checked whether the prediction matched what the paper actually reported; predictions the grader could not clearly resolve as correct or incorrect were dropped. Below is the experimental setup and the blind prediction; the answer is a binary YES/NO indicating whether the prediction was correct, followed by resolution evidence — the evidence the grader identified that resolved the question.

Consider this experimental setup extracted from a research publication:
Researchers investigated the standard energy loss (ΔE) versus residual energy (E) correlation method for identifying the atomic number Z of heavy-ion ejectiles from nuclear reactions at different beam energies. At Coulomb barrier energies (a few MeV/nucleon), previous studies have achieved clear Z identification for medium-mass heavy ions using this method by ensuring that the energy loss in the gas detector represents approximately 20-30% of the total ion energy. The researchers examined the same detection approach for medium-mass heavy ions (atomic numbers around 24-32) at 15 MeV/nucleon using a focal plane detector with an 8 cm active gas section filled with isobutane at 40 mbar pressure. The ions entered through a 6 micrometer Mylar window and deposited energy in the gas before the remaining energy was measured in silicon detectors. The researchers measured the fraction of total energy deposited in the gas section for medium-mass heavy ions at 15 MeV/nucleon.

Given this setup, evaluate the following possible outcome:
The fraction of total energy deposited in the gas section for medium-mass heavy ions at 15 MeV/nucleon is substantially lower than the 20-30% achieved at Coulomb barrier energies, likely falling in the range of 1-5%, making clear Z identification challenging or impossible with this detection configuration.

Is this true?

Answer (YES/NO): NO